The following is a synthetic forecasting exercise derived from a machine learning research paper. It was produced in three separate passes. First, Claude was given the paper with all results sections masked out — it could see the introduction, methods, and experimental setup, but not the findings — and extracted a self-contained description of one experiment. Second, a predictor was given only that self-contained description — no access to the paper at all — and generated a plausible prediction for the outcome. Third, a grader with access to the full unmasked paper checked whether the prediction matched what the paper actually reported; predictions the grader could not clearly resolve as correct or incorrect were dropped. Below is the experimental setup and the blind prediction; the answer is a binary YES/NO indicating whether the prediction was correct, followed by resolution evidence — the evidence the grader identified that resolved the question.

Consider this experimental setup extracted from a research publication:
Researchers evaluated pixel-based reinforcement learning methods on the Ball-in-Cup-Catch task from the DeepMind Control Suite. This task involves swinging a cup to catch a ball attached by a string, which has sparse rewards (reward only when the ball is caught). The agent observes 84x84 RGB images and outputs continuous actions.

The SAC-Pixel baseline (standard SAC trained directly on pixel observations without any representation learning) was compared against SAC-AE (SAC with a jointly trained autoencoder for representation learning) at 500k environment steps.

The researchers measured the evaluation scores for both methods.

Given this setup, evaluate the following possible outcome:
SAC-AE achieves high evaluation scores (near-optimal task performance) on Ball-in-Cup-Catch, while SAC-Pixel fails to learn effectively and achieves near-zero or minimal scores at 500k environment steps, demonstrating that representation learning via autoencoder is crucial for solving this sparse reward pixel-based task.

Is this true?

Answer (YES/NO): NO